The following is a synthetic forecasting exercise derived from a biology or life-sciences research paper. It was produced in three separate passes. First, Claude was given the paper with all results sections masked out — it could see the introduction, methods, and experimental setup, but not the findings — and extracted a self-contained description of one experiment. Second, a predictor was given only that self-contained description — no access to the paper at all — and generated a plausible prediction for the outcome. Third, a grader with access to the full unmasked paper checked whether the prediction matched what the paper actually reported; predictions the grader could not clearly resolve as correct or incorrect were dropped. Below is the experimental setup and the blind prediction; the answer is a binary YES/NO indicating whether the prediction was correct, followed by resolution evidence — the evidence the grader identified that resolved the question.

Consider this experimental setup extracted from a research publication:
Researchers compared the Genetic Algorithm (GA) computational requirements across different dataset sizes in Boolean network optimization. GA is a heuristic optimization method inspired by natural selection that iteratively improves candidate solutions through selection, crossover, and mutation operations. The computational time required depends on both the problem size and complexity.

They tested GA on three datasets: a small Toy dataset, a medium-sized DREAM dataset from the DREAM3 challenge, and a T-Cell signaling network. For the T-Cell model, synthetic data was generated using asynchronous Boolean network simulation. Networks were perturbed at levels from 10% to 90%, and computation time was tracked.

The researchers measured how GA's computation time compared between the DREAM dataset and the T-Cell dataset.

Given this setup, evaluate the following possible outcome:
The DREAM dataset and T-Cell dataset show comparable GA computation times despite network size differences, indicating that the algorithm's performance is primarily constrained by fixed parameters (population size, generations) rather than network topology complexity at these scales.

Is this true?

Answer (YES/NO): NO